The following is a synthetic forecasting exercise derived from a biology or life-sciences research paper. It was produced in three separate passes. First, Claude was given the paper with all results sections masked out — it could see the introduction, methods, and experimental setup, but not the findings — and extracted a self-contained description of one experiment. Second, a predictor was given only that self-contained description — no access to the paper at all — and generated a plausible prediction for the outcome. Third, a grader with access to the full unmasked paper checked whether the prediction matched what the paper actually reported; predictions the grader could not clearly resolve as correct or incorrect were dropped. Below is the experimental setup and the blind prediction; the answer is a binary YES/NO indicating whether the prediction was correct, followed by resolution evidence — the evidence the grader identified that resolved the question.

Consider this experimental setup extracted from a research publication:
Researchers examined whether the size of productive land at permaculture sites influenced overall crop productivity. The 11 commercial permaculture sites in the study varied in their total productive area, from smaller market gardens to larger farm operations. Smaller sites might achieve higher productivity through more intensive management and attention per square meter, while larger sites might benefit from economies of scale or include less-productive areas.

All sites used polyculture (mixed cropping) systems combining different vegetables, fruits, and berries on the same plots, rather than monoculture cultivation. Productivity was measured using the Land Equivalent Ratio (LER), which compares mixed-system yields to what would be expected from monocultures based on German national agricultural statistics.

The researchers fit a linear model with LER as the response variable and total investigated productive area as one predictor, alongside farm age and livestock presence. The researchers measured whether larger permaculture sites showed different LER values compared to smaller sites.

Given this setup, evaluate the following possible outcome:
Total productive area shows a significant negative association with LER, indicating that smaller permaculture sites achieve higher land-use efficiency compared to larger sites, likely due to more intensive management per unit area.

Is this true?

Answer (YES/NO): NO